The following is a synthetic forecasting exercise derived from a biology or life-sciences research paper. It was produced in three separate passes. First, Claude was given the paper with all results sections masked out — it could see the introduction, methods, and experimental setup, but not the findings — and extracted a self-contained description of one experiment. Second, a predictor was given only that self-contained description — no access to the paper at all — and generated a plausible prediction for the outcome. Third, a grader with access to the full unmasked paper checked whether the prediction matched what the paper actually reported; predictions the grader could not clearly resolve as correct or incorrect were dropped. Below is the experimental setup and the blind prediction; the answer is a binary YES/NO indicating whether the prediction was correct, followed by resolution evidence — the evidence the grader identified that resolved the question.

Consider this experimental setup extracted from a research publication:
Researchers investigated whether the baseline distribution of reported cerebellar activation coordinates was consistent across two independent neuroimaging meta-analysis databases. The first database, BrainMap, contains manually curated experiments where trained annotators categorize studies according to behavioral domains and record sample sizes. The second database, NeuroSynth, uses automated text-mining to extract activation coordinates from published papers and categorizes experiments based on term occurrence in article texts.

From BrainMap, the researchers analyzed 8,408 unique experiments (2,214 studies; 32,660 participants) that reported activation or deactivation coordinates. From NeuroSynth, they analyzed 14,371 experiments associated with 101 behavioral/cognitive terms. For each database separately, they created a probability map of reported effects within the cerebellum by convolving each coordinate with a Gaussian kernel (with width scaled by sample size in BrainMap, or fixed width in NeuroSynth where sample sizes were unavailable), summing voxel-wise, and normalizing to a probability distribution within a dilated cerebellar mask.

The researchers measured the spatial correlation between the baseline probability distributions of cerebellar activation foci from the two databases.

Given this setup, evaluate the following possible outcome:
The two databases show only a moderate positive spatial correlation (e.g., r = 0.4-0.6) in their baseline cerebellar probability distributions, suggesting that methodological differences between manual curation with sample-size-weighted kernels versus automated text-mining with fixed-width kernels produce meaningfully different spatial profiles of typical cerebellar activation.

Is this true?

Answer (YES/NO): NO